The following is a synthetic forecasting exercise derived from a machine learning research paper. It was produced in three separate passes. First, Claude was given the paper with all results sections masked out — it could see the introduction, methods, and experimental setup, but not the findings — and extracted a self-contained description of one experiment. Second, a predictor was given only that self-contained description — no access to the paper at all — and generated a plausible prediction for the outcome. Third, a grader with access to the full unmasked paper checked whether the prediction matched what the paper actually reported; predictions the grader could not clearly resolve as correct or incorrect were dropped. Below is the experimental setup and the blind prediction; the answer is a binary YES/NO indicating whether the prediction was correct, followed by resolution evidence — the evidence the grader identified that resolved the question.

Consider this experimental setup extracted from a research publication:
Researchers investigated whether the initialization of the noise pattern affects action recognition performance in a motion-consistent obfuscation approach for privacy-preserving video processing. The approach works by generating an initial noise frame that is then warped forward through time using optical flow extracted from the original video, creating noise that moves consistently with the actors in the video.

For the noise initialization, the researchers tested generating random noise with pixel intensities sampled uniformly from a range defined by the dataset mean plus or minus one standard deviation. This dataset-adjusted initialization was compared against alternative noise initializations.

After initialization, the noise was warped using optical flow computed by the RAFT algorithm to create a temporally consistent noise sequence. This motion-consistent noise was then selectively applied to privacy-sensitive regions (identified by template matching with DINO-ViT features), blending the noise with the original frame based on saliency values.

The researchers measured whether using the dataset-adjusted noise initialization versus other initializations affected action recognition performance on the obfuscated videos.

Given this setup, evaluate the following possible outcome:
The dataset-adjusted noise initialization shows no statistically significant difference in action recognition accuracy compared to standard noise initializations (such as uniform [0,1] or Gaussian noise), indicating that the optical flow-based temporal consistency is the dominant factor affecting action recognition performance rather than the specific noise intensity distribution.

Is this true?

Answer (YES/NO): NO